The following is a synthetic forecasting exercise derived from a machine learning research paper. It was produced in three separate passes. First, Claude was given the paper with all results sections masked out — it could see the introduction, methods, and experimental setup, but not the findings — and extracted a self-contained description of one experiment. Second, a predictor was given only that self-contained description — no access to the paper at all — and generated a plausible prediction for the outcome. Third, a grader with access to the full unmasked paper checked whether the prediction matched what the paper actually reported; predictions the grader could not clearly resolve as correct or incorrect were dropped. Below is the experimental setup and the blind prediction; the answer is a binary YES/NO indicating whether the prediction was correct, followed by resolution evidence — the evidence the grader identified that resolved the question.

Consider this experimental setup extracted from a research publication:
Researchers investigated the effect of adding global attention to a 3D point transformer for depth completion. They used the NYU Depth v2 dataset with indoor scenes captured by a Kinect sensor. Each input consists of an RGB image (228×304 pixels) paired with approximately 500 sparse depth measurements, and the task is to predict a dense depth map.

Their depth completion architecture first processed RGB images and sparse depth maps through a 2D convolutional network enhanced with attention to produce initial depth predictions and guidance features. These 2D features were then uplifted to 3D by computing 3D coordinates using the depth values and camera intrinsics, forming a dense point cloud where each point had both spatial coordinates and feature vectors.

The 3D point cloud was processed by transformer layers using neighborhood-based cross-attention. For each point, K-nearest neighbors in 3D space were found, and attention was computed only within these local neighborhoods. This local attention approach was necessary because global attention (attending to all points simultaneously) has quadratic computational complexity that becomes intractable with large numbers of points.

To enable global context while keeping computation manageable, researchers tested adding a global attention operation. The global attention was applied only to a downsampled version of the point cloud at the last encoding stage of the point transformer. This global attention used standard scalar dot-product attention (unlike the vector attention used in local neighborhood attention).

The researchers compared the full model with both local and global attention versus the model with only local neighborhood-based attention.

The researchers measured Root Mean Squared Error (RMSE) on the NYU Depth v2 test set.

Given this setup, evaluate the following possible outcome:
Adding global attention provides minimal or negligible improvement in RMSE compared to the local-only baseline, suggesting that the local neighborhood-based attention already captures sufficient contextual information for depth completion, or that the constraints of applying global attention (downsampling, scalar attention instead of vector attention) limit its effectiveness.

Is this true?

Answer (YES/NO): YES